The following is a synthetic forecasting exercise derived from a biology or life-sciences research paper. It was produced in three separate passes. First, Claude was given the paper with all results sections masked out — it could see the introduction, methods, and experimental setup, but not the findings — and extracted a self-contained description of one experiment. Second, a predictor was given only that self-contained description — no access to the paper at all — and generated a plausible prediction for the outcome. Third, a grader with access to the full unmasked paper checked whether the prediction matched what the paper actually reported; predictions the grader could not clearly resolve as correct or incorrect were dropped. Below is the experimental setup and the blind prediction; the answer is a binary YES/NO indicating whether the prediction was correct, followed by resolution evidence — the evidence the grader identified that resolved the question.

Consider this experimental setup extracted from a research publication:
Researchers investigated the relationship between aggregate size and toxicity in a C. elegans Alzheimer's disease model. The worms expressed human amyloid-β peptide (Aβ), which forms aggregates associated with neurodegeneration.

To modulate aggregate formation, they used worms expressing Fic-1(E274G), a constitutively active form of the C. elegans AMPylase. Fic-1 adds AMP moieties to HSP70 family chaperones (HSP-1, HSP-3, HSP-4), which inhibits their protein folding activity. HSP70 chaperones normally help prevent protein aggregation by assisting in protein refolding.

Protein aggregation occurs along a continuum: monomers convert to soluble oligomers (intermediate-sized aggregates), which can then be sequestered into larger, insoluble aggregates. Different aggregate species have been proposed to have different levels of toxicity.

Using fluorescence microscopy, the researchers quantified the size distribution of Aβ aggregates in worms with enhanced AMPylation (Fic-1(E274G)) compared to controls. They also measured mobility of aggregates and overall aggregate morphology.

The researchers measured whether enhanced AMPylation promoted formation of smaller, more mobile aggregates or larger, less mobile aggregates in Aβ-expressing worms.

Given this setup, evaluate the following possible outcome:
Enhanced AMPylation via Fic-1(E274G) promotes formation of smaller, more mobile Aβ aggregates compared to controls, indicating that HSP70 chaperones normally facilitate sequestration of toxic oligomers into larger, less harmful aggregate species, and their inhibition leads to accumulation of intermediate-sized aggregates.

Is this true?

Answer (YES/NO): NO